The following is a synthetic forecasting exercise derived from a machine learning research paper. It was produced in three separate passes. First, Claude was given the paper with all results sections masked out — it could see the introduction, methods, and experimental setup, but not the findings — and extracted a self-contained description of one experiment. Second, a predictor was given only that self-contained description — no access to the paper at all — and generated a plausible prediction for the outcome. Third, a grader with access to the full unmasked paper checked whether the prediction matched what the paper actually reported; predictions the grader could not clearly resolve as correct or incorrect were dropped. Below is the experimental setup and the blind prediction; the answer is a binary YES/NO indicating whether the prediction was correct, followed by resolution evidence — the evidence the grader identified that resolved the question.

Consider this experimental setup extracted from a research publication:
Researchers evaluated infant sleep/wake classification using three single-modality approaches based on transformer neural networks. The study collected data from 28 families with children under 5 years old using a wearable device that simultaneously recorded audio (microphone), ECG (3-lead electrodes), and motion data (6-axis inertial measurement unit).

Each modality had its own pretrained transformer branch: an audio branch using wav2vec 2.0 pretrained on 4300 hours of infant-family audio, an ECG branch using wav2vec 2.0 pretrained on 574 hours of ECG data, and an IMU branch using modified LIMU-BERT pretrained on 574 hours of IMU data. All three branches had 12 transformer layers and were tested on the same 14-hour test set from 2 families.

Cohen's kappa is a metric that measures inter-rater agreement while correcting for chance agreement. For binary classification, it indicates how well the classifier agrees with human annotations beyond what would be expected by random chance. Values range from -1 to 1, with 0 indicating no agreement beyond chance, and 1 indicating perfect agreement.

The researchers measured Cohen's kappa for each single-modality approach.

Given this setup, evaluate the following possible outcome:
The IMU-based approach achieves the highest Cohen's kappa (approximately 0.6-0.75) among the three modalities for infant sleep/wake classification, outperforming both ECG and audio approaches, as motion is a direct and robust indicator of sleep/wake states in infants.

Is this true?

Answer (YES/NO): NO